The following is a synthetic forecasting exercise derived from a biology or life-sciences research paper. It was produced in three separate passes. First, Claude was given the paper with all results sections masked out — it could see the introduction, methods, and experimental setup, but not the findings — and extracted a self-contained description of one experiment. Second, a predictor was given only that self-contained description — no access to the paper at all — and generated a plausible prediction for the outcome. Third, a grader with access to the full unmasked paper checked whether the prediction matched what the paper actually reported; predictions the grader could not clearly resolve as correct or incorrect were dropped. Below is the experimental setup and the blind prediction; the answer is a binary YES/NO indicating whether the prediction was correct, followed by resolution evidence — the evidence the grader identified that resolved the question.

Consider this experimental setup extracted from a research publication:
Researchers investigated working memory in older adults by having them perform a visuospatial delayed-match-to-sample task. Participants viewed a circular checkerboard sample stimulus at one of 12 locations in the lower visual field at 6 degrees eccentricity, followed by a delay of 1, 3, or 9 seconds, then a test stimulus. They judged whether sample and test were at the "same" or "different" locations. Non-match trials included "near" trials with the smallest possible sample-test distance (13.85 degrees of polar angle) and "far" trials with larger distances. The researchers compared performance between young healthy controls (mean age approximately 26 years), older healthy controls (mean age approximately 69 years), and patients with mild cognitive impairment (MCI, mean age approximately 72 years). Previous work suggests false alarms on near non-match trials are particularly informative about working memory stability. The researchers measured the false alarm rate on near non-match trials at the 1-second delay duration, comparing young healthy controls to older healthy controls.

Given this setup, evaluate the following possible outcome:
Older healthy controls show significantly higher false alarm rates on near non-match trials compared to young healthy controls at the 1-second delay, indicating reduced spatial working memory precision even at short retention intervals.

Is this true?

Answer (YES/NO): YES